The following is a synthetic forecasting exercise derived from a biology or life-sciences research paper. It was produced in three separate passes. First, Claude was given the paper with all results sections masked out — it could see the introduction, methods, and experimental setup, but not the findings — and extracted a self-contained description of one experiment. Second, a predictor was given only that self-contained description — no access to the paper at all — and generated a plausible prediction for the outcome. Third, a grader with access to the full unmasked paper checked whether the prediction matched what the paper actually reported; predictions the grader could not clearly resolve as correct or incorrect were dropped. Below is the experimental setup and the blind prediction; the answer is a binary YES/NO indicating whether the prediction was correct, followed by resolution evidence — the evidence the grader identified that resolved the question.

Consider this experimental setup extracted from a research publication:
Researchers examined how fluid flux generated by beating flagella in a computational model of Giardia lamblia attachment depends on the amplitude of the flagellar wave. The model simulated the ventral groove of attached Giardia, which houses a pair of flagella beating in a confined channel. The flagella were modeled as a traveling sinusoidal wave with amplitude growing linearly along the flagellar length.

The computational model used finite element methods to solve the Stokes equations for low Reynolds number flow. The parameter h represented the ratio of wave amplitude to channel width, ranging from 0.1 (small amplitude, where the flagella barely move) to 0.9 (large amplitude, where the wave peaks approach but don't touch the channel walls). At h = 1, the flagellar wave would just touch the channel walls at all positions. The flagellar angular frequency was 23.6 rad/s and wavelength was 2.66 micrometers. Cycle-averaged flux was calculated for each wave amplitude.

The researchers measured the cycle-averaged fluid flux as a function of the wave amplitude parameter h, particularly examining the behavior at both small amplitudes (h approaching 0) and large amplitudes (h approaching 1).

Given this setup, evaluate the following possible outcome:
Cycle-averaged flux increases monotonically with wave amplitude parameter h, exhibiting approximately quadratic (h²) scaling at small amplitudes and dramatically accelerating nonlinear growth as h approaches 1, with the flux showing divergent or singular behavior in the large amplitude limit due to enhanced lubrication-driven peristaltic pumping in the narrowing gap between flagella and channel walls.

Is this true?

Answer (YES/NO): NO